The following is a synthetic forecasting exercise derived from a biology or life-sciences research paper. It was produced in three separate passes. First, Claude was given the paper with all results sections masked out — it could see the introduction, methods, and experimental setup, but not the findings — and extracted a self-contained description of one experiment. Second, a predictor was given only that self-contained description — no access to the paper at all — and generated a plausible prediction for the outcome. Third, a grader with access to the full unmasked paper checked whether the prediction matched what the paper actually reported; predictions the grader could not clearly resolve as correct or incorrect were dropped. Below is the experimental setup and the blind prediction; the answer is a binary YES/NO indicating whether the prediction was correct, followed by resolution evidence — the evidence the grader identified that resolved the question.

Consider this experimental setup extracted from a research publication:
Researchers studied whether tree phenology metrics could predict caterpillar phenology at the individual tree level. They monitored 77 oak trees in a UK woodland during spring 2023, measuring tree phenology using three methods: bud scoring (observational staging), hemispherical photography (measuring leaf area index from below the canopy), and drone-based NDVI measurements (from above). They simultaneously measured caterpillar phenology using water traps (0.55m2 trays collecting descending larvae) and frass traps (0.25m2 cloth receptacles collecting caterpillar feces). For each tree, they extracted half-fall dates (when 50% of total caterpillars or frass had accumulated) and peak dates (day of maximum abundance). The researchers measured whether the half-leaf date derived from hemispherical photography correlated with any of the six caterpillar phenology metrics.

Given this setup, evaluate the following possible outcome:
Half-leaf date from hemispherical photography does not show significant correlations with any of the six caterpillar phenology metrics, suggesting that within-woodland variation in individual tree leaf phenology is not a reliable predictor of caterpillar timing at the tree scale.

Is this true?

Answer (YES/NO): YES